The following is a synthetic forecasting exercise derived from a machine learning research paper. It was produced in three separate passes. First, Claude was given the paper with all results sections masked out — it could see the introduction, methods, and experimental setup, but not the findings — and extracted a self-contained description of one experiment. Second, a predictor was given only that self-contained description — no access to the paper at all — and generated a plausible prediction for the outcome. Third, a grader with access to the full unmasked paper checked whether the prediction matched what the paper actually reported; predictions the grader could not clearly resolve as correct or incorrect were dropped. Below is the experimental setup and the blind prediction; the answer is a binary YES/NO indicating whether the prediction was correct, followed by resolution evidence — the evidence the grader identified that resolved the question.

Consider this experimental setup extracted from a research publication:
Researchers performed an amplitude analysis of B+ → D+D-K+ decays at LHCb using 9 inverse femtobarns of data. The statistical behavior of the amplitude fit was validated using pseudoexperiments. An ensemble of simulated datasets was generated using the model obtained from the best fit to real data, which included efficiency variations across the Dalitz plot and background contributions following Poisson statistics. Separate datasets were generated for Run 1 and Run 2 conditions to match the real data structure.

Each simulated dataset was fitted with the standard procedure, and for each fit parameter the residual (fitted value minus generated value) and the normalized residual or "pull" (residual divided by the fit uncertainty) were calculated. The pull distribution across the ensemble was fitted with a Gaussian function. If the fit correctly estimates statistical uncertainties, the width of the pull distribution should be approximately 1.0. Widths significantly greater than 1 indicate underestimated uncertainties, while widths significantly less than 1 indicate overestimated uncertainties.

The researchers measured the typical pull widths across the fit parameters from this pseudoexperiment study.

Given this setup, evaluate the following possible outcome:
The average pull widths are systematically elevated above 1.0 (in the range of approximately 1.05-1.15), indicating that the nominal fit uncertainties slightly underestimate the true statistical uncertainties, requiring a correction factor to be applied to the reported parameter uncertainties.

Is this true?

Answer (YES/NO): NO